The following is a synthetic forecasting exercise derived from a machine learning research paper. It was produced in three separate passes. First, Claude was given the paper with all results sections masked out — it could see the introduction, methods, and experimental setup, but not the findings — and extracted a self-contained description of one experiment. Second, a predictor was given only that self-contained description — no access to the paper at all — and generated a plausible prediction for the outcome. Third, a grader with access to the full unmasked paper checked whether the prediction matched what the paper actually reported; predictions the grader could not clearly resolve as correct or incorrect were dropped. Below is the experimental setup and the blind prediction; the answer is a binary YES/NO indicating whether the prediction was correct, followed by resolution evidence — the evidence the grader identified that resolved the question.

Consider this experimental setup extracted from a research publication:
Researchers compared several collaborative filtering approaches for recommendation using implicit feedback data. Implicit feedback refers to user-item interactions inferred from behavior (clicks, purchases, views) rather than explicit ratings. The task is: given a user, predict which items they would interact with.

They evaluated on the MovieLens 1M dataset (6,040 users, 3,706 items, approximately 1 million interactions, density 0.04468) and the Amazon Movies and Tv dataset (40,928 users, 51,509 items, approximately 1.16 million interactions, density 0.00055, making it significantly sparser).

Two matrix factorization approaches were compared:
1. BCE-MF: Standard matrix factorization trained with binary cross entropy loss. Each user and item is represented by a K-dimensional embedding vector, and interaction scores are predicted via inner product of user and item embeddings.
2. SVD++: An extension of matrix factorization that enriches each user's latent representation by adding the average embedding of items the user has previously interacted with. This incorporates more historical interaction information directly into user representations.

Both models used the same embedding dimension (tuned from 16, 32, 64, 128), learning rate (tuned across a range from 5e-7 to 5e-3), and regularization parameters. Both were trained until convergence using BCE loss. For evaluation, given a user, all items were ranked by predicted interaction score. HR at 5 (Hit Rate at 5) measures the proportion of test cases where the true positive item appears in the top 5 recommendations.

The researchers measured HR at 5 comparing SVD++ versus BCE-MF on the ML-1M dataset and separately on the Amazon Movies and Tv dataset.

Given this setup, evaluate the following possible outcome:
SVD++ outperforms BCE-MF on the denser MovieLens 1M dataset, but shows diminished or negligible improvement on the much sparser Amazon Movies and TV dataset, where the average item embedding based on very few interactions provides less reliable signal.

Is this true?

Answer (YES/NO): NO